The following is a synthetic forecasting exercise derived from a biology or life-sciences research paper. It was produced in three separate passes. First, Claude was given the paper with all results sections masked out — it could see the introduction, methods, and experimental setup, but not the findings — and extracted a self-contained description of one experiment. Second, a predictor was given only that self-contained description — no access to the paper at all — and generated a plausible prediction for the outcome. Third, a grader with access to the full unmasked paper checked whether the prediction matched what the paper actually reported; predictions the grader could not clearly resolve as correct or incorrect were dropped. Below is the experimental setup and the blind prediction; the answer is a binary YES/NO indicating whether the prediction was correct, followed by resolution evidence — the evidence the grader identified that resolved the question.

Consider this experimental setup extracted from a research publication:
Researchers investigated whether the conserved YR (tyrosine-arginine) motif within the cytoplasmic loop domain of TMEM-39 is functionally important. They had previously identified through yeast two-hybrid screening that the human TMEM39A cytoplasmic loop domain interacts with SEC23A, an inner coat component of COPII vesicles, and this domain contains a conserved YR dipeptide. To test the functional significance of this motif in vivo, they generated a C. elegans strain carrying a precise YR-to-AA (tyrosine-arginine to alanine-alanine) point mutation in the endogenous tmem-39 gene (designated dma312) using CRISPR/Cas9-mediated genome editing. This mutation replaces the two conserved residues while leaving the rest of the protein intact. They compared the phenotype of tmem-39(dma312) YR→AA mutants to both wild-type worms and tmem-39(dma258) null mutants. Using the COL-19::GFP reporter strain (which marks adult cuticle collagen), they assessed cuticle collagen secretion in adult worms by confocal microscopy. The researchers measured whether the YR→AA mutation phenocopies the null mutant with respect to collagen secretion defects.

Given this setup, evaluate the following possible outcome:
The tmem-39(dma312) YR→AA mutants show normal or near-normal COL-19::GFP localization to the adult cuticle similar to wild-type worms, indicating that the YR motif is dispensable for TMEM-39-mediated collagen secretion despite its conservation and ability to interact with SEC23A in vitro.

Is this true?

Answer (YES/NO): NO